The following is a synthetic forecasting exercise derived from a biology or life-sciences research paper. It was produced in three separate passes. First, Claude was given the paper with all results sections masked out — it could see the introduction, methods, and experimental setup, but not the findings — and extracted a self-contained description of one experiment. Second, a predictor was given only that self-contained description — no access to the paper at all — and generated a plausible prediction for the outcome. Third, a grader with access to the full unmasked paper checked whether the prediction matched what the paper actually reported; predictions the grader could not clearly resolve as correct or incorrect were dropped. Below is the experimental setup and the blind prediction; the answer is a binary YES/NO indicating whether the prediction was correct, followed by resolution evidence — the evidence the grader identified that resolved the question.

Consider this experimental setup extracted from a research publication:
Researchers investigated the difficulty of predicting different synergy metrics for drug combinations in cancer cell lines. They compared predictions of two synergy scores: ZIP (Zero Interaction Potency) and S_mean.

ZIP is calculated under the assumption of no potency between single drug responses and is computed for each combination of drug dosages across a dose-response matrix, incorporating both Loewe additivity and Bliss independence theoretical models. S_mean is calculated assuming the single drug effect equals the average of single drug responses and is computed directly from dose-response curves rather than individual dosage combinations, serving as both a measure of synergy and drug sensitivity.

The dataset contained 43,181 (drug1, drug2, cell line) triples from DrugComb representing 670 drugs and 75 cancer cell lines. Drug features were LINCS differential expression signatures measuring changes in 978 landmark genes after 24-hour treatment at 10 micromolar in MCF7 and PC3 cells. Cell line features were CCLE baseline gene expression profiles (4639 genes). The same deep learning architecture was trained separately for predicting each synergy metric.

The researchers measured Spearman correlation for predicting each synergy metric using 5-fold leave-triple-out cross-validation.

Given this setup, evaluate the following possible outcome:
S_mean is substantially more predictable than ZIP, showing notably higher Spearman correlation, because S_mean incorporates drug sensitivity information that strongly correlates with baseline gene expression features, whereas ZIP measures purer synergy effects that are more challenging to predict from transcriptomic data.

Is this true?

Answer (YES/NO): NO